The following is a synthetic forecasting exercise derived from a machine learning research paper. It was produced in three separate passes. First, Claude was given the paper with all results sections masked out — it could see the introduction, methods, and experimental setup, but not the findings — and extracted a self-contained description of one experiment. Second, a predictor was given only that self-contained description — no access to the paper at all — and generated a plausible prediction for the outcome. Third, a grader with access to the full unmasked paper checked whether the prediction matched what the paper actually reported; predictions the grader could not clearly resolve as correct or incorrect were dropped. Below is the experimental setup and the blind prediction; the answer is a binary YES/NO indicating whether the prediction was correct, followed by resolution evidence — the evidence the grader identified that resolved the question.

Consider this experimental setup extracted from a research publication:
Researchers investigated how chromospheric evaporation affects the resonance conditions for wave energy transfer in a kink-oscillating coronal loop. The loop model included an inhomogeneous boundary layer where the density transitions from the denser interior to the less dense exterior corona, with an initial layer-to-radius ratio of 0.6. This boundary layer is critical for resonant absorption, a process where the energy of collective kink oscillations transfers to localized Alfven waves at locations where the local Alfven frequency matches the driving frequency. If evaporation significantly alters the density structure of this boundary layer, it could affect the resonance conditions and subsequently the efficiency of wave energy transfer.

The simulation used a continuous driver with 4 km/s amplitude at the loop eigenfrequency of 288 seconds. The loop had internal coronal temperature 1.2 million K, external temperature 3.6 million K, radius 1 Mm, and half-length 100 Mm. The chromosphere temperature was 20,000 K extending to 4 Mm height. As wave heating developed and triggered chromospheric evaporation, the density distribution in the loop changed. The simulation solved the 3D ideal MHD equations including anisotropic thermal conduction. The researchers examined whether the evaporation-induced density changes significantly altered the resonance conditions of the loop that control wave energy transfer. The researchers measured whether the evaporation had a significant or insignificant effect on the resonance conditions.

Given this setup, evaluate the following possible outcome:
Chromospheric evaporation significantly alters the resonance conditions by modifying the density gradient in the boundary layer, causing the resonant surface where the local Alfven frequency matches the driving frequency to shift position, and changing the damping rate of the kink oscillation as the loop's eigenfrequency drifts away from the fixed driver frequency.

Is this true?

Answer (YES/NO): NO